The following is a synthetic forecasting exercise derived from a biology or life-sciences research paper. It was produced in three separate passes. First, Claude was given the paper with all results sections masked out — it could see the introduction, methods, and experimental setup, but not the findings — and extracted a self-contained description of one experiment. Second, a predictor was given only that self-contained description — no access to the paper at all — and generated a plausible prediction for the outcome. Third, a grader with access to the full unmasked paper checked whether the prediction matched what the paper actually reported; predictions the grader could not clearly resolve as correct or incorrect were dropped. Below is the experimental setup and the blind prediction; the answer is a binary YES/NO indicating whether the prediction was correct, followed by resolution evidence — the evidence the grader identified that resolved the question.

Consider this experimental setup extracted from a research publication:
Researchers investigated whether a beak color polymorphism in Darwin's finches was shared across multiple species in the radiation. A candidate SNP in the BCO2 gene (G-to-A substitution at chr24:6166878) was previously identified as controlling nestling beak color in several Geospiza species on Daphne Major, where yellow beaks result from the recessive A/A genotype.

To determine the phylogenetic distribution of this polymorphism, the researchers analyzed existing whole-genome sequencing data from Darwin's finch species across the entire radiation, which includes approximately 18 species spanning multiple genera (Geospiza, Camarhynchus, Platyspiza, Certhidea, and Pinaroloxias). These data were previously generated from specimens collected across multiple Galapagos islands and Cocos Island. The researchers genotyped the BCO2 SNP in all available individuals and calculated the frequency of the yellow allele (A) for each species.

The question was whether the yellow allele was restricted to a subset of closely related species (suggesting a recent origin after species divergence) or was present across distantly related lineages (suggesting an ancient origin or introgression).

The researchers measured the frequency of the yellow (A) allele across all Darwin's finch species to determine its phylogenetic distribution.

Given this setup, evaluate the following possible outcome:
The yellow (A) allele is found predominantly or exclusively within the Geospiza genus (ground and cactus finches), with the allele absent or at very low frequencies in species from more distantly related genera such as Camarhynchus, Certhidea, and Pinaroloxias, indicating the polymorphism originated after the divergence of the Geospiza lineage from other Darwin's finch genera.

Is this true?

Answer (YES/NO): NO